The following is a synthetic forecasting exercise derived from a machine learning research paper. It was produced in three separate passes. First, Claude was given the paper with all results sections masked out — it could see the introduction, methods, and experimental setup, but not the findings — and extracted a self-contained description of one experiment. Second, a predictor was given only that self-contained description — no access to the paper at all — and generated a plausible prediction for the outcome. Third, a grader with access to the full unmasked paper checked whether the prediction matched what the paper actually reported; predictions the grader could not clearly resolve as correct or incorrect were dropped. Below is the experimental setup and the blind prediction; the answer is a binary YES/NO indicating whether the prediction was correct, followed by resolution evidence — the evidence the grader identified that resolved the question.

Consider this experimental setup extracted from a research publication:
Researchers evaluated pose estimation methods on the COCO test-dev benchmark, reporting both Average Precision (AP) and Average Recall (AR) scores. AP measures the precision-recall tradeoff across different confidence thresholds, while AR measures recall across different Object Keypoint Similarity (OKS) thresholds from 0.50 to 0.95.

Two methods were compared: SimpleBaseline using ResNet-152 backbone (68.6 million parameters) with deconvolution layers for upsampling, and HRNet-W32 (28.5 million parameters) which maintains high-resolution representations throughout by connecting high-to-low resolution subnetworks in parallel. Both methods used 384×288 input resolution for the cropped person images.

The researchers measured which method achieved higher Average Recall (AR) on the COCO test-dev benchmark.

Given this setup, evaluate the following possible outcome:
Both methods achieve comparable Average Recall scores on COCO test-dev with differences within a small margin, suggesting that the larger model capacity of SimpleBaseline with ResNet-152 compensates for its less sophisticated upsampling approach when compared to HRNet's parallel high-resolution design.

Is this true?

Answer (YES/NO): NO